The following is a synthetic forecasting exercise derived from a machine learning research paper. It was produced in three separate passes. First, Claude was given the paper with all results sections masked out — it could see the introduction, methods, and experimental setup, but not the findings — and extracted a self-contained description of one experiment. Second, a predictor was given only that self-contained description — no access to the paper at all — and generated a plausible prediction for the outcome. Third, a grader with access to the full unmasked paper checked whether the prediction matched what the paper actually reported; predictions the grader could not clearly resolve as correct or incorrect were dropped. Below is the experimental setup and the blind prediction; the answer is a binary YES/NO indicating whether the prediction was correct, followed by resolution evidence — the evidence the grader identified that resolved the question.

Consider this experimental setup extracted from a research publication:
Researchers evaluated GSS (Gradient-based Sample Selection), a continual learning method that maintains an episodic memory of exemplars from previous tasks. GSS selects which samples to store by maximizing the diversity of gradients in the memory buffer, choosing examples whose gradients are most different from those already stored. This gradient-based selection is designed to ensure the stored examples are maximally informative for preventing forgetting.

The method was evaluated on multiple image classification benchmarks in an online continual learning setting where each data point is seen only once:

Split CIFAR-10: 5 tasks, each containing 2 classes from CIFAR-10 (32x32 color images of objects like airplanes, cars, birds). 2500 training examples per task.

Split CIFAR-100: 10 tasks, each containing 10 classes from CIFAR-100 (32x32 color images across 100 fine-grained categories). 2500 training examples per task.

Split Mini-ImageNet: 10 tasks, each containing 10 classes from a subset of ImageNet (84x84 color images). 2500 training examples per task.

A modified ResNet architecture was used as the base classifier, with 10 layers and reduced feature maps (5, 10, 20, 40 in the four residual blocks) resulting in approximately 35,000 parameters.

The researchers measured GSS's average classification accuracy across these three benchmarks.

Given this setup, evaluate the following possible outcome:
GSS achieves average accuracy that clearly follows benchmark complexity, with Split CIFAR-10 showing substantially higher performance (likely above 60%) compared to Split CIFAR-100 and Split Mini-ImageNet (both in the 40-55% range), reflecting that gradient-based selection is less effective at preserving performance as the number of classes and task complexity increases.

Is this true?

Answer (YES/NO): NO